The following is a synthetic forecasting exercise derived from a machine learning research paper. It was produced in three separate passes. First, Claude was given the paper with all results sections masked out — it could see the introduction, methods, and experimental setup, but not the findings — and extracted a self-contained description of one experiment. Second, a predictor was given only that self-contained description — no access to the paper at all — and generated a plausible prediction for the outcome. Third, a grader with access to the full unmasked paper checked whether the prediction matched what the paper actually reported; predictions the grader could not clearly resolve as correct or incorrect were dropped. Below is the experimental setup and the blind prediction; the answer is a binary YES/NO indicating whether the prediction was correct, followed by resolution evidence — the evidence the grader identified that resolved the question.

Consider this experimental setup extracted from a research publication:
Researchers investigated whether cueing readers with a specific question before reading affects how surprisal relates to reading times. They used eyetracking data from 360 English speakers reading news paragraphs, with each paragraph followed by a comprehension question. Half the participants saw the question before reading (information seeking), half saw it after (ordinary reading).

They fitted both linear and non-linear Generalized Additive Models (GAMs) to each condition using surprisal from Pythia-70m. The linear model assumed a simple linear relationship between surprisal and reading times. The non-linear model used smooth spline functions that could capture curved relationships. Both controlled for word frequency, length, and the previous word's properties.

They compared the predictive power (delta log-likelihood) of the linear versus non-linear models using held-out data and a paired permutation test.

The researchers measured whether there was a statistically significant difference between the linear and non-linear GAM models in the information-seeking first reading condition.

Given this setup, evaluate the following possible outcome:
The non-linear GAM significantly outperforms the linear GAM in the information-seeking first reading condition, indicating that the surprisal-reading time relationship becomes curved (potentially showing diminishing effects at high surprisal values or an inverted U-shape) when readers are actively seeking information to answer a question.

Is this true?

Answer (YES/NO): NO